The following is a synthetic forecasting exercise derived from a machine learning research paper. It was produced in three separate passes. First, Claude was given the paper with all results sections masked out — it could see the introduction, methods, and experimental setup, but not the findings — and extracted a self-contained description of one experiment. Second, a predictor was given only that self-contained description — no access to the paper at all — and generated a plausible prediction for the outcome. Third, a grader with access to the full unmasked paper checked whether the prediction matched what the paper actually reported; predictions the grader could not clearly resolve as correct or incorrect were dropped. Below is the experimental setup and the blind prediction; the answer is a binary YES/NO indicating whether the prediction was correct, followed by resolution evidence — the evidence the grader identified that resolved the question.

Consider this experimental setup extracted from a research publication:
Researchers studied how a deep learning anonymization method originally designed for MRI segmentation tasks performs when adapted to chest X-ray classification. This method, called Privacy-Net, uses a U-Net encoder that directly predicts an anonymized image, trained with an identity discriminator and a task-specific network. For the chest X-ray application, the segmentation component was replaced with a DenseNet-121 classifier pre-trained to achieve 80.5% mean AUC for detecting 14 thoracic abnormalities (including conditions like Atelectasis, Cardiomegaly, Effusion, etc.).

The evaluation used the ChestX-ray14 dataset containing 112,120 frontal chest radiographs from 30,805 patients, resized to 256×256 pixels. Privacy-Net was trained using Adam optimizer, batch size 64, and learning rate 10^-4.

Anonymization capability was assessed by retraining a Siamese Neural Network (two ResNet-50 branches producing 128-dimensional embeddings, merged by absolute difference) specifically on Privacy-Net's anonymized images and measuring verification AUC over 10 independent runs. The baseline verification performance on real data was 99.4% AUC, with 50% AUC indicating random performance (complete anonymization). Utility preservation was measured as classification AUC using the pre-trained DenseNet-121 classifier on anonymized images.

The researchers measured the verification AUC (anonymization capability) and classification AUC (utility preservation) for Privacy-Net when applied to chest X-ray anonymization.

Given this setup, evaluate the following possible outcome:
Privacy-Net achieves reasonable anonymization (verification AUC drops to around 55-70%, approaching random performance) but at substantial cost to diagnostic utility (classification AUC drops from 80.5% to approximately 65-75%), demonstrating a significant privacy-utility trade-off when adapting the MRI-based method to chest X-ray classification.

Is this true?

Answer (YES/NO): NO